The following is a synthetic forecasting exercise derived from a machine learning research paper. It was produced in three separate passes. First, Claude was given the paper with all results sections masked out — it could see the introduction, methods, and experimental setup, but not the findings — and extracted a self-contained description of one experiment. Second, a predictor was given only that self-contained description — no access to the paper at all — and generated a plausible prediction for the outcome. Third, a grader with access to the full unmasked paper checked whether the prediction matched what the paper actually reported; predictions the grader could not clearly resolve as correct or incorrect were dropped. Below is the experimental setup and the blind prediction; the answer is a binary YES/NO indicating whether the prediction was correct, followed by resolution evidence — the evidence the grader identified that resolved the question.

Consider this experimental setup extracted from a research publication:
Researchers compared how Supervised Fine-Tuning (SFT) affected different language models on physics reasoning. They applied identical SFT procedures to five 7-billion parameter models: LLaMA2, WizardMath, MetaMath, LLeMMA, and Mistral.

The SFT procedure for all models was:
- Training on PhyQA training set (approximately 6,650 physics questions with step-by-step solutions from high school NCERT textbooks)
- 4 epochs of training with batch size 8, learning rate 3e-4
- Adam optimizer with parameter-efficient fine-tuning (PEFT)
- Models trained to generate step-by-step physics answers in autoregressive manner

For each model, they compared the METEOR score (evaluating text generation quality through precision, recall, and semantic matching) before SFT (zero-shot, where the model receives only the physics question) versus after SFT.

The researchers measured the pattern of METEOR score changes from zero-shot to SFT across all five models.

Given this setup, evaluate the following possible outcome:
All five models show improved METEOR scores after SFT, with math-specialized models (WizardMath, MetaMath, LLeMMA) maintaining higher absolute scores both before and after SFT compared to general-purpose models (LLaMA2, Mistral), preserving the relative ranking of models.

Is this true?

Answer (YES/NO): NO